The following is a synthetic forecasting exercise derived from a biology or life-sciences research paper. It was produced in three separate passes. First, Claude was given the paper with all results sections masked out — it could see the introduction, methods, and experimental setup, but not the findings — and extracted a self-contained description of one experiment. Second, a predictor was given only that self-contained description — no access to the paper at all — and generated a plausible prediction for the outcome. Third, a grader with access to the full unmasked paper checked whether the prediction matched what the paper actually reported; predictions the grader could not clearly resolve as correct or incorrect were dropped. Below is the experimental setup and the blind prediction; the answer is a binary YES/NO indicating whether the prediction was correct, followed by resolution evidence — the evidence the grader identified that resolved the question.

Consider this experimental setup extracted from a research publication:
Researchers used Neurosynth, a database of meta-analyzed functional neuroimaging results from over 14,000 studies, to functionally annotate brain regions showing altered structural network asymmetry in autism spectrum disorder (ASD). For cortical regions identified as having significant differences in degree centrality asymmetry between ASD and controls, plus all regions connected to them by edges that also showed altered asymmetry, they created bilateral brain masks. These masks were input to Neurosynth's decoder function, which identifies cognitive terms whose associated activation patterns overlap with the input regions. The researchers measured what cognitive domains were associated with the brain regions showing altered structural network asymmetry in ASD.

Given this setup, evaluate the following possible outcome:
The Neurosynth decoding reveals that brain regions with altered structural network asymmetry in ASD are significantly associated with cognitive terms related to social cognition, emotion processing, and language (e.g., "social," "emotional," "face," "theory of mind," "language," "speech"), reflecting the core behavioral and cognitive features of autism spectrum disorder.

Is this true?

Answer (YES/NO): NO